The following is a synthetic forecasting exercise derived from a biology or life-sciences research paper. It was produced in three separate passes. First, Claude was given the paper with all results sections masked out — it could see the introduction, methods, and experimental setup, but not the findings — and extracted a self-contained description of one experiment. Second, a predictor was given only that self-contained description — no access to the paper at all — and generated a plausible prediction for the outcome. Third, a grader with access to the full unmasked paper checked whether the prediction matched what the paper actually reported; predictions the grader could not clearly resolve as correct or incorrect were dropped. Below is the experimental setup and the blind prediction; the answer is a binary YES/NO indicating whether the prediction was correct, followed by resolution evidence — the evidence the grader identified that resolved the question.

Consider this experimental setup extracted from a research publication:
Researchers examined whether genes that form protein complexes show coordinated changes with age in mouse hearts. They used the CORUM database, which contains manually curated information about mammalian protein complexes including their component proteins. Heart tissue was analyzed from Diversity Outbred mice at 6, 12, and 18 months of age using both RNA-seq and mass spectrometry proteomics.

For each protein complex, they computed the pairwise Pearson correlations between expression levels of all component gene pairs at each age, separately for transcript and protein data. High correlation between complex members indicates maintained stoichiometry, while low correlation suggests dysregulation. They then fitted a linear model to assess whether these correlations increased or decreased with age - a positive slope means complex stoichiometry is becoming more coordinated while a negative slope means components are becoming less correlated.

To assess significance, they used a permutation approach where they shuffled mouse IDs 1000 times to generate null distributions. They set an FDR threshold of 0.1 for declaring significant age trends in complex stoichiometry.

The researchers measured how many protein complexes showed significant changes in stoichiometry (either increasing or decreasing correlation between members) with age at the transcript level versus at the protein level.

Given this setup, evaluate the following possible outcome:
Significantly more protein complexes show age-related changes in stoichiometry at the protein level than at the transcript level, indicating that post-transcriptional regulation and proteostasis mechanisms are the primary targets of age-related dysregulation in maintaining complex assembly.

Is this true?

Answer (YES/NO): YES